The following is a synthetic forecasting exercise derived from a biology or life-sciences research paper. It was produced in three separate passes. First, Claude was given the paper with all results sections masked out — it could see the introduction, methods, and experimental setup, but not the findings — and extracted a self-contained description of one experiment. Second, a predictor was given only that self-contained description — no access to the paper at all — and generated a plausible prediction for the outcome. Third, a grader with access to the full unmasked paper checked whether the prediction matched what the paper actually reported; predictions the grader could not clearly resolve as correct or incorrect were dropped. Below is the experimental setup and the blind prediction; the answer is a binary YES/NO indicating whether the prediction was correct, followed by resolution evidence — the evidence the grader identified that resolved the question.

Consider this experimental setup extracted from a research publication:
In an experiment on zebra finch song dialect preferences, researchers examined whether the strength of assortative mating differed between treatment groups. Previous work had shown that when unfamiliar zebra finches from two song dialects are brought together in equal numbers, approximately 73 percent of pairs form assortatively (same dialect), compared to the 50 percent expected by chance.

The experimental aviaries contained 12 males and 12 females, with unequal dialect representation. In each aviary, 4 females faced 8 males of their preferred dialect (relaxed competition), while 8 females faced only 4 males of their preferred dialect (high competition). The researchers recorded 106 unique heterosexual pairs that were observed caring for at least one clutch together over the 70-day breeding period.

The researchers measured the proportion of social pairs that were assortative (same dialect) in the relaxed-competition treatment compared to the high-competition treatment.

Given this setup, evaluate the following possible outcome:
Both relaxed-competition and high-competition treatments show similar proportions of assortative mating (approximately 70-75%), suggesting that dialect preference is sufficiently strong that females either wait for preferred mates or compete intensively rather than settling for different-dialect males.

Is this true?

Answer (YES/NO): NO